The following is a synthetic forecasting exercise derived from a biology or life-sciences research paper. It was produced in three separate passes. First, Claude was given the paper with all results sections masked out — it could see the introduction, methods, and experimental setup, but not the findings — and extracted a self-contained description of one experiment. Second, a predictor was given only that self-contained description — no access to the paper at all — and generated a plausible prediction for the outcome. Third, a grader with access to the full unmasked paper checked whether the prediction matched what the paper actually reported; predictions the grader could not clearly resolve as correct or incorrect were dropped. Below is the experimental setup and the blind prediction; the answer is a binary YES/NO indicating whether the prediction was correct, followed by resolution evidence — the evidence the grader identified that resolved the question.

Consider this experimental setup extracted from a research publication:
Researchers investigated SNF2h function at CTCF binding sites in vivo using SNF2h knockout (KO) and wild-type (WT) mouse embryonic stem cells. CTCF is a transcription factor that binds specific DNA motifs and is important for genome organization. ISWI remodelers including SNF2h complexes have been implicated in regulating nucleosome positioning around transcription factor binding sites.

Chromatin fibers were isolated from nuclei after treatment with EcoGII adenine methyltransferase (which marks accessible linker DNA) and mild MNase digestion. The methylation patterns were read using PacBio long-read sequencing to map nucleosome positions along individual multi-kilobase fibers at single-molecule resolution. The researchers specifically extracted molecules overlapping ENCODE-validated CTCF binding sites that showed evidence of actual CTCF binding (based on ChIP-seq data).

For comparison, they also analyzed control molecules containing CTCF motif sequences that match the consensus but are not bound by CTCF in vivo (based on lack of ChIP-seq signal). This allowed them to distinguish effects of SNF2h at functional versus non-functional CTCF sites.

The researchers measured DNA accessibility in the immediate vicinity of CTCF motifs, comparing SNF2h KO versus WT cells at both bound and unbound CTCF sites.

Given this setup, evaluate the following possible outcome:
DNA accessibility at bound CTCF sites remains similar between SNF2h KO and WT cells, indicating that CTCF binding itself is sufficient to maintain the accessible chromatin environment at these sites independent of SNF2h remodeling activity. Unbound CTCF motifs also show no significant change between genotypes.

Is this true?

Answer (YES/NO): NO